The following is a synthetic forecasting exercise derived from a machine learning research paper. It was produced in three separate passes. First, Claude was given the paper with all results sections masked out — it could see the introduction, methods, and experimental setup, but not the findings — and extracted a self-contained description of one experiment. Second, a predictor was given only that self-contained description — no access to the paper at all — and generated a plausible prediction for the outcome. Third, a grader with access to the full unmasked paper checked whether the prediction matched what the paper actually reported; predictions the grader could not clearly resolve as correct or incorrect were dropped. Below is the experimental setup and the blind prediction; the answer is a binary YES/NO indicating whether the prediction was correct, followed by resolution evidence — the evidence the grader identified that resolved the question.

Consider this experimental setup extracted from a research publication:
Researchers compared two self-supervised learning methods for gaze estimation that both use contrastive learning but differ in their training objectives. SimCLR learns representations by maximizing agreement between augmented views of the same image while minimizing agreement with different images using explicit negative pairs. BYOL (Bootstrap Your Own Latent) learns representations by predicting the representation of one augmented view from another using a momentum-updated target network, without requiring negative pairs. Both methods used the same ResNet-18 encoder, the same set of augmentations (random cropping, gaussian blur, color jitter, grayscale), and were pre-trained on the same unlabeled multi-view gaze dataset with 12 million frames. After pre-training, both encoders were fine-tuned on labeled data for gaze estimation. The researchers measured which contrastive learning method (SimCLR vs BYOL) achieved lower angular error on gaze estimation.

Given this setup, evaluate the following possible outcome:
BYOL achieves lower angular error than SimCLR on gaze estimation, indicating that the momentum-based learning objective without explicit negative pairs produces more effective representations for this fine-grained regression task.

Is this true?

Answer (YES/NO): NO